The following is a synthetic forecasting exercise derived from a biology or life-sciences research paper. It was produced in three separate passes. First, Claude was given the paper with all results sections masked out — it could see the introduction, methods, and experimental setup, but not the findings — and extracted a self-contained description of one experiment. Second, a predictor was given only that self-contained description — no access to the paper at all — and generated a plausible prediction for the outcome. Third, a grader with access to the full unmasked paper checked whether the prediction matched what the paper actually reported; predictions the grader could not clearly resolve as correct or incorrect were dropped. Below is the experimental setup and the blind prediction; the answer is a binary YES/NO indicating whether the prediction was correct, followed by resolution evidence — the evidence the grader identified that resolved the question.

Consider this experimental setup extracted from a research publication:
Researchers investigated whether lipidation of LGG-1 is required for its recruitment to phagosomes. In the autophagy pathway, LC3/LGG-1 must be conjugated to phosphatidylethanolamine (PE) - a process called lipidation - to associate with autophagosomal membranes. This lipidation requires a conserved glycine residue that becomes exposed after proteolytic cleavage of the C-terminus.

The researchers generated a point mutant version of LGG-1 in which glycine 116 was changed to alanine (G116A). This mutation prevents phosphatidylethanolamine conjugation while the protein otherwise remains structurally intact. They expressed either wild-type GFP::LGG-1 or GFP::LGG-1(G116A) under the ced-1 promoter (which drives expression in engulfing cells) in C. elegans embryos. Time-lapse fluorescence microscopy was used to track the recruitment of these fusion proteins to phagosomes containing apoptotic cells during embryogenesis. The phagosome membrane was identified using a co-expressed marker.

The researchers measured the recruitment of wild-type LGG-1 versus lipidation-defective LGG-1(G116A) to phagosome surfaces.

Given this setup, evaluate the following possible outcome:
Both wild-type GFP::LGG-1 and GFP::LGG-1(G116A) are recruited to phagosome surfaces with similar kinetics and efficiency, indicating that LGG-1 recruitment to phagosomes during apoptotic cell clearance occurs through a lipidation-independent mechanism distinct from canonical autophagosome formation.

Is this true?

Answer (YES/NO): NO